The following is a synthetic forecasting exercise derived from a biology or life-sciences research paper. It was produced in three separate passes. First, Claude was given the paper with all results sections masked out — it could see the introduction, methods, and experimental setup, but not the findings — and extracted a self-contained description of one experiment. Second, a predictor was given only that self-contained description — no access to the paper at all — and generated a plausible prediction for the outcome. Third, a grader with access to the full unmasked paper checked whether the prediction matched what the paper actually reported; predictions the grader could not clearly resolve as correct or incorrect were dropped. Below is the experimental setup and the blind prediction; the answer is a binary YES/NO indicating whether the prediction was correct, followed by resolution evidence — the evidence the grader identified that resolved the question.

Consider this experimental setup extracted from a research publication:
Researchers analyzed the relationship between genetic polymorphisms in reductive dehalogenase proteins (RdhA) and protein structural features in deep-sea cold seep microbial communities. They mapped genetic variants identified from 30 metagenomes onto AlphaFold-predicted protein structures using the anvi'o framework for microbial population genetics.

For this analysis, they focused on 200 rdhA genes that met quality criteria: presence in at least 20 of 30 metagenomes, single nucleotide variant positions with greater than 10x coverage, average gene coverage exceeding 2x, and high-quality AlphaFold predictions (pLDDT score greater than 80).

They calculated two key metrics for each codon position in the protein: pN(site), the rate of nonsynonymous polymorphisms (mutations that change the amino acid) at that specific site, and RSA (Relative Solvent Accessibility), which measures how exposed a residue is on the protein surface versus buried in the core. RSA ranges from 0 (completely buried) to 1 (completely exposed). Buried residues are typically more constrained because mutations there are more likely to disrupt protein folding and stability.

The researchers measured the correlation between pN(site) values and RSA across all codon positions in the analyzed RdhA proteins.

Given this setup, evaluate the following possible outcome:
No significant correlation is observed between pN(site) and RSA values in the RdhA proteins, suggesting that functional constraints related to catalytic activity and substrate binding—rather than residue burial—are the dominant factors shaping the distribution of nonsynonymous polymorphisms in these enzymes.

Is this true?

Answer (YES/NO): NO